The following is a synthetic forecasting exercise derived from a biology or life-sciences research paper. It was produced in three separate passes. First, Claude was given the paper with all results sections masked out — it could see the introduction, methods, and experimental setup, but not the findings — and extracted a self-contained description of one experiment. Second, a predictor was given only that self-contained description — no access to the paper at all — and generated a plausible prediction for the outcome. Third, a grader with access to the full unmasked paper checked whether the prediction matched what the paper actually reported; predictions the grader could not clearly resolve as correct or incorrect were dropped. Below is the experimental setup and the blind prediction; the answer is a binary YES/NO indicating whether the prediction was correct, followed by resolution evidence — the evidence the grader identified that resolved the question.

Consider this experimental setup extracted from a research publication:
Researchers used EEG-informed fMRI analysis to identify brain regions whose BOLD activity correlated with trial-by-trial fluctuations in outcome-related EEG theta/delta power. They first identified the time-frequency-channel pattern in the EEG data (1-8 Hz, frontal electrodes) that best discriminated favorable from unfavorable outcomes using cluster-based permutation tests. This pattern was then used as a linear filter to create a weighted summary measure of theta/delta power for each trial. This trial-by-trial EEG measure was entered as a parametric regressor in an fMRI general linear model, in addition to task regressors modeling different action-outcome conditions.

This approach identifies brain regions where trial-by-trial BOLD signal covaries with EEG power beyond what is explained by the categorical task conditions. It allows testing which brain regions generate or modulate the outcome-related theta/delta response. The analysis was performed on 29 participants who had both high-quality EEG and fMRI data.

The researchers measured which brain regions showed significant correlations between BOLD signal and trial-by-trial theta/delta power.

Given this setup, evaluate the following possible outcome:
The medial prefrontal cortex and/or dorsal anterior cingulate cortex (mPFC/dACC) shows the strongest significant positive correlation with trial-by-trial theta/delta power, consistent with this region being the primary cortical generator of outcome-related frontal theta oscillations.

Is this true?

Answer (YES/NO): NO